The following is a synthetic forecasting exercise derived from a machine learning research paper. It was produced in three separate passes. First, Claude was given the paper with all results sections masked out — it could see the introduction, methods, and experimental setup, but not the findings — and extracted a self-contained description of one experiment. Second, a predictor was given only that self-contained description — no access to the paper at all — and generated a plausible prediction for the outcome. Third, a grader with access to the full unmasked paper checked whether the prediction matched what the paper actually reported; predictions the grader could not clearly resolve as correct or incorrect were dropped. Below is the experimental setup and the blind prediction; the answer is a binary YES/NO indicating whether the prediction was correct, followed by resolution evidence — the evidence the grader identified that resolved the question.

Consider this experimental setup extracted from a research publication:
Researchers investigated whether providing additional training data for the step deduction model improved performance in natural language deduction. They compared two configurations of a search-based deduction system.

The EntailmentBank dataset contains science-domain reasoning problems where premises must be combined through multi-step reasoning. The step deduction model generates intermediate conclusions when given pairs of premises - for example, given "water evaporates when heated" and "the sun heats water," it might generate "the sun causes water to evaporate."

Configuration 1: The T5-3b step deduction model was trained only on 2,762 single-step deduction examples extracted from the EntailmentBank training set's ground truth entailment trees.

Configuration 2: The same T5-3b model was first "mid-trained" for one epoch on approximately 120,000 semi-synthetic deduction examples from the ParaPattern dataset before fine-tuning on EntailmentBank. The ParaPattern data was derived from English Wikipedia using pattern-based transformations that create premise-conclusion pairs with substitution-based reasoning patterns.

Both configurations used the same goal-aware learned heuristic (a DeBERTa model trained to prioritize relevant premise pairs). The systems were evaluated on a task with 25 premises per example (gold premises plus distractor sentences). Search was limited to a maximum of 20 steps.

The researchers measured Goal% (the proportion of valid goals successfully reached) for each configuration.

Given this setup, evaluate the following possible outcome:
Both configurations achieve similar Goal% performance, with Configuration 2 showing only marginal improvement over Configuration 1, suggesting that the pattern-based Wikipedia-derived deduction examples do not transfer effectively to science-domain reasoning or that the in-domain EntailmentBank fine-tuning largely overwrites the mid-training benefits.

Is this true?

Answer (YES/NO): NO